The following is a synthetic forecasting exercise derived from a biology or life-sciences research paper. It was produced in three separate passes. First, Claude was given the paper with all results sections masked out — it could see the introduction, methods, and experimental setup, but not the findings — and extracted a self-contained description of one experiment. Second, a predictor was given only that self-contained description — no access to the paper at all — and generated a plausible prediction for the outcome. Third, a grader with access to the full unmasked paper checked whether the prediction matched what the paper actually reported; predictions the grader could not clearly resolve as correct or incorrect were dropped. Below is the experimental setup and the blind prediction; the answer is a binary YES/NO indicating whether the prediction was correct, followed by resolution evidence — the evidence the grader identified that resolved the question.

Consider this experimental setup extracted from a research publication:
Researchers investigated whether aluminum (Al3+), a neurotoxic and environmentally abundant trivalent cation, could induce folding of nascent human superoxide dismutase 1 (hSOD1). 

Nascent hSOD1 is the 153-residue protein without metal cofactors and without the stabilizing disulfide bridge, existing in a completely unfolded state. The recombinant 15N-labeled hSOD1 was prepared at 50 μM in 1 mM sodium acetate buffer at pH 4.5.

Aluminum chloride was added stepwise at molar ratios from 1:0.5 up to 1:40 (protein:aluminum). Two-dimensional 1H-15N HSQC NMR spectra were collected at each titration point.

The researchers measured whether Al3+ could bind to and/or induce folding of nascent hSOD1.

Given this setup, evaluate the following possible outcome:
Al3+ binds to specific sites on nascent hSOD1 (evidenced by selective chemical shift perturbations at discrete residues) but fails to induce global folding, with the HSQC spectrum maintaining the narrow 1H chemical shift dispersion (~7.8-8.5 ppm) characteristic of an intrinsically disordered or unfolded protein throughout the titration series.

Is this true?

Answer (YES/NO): NO